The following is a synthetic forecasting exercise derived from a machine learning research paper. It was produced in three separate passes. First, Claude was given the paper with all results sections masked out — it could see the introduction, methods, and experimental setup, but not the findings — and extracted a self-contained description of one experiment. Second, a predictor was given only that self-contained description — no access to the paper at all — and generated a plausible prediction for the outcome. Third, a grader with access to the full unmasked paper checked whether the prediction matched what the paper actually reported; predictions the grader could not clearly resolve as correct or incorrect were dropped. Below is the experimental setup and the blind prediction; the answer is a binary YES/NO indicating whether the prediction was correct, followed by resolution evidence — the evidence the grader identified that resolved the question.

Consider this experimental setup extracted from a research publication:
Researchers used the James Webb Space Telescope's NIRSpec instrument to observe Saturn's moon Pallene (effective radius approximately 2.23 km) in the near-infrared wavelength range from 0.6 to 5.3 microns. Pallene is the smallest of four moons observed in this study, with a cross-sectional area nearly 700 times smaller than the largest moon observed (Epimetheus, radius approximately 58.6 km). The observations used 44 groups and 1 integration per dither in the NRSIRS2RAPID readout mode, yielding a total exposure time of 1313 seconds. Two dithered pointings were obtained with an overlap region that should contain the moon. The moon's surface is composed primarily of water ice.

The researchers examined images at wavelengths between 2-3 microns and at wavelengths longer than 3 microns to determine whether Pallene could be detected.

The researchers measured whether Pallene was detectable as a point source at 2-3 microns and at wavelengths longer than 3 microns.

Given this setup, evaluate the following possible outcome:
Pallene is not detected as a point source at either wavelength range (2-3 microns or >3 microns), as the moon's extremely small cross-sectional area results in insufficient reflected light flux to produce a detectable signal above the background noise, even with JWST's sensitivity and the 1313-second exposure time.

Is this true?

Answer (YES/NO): NO